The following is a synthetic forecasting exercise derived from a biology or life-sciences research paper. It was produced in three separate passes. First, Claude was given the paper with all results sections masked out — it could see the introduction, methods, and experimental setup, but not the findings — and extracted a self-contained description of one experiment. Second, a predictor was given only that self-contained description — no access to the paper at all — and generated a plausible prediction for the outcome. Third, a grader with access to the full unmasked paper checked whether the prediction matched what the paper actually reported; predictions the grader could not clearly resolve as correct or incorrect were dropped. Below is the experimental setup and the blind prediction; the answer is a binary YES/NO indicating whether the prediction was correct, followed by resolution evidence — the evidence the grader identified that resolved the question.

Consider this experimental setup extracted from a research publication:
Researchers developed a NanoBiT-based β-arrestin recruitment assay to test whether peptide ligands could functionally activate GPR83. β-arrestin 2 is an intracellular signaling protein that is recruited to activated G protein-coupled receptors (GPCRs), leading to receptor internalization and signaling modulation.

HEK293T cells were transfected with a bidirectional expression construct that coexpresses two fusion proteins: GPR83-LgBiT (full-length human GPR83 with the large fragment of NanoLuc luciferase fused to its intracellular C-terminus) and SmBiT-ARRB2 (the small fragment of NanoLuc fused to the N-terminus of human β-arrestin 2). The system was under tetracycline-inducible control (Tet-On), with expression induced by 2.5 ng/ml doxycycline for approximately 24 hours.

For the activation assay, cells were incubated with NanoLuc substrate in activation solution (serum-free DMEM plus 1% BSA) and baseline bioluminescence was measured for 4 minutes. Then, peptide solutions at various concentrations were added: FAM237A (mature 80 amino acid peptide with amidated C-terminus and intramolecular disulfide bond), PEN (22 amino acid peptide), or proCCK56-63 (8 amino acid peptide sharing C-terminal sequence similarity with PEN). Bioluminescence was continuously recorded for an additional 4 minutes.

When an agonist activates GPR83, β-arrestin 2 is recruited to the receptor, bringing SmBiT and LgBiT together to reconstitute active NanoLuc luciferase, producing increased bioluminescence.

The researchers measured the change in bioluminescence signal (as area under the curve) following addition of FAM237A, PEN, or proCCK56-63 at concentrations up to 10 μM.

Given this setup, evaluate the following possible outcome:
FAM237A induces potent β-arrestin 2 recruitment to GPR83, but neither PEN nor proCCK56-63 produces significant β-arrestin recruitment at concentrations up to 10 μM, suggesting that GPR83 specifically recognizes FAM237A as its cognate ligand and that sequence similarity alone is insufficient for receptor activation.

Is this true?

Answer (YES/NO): YES